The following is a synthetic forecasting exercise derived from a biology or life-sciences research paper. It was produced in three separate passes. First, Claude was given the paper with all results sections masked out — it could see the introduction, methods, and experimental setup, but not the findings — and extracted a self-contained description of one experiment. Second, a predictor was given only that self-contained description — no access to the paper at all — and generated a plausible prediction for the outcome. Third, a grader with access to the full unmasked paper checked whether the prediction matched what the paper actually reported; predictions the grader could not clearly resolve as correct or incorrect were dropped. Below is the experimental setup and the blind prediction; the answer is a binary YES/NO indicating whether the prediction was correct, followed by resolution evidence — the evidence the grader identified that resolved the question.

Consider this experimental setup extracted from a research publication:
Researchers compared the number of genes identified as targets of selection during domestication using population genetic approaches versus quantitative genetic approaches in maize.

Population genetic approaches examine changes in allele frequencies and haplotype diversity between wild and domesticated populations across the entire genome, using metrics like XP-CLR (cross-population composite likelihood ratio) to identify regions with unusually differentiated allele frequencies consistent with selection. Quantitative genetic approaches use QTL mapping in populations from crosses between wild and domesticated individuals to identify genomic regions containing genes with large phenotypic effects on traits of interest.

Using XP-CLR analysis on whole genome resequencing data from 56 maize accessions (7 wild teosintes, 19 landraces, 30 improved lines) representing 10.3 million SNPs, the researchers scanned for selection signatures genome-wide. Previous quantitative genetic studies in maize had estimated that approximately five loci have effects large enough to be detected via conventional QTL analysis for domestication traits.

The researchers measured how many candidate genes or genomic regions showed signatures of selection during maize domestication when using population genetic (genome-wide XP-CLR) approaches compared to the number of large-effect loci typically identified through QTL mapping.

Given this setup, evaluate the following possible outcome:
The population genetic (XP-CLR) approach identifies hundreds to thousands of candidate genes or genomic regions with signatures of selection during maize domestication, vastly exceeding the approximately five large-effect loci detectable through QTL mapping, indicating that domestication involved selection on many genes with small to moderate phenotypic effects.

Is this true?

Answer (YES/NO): YES